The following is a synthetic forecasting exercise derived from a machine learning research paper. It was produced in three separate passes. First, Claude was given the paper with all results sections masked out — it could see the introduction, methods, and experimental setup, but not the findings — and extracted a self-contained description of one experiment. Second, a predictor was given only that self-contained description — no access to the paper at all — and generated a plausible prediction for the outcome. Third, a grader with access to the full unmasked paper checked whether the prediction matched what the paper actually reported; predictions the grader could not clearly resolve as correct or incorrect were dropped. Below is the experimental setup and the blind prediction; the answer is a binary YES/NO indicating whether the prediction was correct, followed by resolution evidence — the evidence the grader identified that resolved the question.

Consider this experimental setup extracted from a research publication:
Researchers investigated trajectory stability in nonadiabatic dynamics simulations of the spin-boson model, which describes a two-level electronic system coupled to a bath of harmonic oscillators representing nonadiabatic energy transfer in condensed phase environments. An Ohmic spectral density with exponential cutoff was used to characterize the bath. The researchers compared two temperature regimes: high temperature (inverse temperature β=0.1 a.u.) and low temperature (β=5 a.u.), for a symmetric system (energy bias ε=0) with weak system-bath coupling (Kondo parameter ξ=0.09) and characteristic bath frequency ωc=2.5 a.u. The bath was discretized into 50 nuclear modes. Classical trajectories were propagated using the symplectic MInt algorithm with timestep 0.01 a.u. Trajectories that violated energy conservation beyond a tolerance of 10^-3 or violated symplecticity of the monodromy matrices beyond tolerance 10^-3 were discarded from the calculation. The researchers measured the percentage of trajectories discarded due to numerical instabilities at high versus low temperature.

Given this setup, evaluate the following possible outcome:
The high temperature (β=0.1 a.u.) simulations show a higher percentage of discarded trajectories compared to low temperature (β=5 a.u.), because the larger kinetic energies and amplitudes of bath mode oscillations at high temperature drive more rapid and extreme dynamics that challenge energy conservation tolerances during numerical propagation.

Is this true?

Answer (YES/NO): NO